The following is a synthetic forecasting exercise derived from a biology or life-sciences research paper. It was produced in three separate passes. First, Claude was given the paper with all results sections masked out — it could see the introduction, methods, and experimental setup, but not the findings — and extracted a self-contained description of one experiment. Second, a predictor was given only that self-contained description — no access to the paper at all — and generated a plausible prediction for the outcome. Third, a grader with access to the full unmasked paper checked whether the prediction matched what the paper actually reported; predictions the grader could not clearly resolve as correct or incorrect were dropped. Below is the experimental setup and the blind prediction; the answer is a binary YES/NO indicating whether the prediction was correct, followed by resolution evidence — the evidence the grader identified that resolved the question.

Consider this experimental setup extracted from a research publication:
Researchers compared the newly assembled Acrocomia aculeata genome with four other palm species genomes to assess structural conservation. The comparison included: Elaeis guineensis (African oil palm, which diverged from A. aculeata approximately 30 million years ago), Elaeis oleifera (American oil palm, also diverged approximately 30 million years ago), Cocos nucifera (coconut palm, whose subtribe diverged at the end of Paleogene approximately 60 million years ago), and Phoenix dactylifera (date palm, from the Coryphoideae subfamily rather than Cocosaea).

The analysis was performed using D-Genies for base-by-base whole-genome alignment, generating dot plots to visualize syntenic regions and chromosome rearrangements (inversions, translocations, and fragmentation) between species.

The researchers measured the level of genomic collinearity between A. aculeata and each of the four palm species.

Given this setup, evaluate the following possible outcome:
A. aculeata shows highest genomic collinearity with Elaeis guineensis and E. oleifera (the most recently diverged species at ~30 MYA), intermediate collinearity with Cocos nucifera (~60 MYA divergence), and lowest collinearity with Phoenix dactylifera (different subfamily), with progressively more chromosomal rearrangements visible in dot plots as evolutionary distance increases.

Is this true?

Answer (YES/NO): YES